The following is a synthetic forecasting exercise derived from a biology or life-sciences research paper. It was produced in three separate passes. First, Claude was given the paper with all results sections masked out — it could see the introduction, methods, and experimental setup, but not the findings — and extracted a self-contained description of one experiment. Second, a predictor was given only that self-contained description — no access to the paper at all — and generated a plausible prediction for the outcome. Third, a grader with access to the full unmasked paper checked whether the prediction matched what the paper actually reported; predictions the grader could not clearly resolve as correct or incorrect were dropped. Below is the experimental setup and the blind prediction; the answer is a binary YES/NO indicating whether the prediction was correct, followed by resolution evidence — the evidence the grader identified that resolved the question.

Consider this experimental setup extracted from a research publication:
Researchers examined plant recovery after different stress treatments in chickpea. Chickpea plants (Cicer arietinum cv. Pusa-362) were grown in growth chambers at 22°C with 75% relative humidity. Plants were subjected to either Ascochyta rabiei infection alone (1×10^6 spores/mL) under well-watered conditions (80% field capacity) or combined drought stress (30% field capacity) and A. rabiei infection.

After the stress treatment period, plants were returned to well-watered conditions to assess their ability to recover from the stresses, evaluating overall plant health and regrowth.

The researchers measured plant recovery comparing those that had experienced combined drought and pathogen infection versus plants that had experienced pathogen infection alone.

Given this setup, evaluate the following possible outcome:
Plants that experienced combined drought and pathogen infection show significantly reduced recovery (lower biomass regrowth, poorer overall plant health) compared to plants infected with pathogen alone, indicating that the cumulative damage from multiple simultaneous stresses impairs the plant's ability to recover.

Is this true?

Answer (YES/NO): NO